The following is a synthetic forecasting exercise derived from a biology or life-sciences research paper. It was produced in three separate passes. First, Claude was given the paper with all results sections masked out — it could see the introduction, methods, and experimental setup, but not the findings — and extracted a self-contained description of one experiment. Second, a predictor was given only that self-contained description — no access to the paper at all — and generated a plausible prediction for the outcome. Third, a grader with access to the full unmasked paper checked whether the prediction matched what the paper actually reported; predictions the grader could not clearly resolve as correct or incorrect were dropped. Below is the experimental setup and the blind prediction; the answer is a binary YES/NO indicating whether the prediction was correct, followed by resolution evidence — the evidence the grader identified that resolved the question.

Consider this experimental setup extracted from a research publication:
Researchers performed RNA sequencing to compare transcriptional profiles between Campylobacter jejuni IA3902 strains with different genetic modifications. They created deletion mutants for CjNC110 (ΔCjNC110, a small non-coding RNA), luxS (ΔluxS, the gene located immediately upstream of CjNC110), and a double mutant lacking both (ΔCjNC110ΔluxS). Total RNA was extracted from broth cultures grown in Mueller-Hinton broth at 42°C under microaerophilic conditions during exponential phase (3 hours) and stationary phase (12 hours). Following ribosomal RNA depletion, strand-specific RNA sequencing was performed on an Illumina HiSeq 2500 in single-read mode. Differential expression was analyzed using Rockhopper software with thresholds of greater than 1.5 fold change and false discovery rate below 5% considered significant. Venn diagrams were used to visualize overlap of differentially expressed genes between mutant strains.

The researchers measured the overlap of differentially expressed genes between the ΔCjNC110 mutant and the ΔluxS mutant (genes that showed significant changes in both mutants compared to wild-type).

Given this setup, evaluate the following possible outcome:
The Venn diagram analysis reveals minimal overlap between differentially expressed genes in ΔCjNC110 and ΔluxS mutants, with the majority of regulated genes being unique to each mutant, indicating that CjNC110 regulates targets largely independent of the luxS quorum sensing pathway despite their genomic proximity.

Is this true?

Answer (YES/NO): YES